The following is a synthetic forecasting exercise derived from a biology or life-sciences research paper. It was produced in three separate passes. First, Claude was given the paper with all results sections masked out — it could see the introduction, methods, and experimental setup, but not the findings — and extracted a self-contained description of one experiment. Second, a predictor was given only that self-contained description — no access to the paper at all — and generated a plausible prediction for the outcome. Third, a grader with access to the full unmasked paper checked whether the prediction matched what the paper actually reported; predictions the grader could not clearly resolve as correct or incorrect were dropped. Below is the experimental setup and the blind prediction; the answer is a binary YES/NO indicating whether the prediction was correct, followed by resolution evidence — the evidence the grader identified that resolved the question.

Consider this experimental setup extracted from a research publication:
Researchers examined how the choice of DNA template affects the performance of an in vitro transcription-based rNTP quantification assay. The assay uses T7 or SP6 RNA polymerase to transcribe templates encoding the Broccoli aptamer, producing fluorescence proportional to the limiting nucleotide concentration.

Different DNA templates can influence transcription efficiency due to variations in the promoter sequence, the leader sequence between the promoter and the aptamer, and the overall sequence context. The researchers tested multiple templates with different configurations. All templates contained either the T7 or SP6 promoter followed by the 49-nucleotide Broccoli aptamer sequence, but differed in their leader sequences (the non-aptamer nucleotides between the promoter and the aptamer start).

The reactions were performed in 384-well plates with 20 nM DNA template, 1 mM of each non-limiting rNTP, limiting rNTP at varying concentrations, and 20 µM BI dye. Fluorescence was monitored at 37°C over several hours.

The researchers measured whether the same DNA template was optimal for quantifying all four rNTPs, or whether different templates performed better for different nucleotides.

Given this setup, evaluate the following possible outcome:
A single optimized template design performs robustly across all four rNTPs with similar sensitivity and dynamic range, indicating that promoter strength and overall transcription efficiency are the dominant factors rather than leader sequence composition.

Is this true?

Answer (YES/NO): NO